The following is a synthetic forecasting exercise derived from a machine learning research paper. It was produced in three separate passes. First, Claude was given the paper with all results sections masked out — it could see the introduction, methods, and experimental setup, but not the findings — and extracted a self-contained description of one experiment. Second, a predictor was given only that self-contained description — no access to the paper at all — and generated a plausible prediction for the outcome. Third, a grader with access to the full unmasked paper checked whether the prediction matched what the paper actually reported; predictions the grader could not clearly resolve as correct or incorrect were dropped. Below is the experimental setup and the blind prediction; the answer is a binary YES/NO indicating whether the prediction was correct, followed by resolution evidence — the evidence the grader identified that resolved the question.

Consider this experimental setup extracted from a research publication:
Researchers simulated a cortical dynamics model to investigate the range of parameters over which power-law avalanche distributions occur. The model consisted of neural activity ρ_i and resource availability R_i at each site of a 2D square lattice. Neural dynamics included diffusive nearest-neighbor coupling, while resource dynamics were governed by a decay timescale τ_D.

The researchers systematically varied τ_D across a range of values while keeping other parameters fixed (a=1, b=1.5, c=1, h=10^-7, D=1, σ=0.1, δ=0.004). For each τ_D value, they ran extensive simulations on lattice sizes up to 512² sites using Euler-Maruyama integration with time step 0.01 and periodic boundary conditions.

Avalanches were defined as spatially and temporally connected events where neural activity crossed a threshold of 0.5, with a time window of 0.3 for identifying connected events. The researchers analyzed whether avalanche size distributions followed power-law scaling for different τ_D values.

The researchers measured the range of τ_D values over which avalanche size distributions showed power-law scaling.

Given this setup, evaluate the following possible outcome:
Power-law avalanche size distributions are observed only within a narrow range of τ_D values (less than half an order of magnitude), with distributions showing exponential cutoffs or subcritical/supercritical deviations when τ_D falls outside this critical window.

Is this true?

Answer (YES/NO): NO